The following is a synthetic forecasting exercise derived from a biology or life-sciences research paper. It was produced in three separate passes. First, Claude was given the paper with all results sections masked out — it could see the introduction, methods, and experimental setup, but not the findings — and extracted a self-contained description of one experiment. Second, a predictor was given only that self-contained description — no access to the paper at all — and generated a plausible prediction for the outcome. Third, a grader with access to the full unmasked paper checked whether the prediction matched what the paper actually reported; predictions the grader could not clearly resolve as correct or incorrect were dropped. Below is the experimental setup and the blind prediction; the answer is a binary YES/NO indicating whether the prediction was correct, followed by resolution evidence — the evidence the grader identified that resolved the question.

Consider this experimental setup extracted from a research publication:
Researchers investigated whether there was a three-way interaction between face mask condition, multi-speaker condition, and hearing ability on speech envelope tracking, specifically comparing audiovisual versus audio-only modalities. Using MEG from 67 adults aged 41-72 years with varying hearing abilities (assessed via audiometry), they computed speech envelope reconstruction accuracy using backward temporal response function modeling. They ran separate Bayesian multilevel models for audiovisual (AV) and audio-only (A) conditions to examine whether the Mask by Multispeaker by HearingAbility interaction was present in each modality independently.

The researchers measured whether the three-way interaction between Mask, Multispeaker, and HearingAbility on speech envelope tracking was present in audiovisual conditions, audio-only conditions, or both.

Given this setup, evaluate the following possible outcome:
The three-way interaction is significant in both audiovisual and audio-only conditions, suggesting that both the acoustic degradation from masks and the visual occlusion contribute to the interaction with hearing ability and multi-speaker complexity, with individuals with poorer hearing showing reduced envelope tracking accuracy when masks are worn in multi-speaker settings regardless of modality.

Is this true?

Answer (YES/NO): NO